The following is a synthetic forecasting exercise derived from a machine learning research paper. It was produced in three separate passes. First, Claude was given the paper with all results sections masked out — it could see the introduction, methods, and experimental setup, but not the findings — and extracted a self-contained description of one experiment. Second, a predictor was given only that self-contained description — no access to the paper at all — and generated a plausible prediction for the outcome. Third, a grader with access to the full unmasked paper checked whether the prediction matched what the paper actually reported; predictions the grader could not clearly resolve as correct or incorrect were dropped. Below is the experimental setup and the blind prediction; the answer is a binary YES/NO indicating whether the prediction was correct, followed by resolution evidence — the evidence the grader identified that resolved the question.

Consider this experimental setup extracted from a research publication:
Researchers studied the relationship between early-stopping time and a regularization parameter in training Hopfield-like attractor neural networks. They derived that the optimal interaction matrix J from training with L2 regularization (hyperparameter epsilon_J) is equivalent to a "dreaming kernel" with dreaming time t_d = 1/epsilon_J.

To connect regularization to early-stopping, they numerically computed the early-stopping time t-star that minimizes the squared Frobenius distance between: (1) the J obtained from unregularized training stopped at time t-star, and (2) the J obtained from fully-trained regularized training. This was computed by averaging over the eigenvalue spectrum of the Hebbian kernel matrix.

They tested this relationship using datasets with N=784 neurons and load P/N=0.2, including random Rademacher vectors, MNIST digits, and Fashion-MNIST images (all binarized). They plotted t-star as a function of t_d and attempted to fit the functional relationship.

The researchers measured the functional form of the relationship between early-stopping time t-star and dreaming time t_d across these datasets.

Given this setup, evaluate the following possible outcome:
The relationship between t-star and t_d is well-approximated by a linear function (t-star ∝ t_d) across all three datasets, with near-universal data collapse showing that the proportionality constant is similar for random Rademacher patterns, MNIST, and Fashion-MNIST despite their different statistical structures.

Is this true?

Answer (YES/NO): NO